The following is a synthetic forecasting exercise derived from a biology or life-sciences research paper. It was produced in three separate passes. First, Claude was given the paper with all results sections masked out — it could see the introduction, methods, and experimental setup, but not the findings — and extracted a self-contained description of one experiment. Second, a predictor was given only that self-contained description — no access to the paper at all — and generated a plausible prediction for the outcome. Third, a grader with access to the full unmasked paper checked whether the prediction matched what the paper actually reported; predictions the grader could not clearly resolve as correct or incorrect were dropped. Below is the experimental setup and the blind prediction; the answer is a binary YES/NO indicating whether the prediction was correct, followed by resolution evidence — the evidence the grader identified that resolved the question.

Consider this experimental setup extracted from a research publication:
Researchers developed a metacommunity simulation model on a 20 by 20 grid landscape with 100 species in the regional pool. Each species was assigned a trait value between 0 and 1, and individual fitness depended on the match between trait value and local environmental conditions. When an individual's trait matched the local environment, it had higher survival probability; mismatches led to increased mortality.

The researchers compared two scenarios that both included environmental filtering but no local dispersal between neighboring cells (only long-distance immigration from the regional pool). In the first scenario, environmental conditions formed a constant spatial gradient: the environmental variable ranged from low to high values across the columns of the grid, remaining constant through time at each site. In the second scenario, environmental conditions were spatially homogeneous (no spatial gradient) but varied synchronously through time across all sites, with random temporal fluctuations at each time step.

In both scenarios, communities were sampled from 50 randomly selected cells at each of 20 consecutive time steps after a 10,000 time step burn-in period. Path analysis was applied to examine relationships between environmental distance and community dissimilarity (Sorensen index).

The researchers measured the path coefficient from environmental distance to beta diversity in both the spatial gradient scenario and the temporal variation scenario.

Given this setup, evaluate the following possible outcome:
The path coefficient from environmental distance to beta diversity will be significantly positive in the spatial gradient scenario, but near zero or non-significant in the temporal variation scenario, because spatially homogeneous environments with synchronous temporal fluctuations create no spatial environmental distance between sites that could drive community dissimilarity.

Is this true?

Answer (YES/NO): NO